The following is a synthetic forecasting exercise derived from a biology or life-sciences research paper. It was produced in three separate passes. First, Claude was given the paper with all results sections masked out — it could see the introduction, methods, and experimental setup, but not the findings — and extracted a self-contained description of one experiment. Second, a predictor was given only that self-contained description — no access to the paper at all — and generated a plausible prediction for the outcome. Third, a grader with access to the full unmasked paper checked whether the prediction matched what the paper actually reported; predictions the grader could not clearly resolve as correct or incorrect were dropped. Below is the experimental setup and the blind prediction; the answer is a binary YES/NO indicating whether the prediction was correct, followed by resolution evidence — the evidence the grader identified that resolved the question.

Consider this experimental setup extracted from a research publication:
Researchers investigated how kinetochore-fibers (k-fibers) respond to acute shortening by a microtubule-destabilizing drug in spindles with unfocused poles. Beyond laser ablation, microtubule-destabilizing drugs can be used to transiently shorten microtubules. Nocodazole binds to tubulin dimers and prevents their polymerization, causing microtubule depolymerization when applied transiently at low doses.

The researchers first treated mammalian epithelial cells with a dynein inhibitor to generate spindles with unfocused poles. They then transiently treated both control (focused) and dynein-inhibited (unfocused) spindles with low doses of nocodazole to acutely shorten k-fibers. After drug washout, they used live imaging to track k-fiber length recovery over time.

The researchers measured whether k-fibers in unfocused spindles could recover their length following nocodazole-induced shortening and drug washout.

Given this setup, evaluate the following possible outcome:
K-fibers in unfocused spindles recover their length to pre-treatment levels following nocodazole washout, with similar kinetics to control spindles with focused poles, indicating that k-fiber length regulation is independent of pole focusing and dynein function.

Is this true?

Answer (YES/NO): NO